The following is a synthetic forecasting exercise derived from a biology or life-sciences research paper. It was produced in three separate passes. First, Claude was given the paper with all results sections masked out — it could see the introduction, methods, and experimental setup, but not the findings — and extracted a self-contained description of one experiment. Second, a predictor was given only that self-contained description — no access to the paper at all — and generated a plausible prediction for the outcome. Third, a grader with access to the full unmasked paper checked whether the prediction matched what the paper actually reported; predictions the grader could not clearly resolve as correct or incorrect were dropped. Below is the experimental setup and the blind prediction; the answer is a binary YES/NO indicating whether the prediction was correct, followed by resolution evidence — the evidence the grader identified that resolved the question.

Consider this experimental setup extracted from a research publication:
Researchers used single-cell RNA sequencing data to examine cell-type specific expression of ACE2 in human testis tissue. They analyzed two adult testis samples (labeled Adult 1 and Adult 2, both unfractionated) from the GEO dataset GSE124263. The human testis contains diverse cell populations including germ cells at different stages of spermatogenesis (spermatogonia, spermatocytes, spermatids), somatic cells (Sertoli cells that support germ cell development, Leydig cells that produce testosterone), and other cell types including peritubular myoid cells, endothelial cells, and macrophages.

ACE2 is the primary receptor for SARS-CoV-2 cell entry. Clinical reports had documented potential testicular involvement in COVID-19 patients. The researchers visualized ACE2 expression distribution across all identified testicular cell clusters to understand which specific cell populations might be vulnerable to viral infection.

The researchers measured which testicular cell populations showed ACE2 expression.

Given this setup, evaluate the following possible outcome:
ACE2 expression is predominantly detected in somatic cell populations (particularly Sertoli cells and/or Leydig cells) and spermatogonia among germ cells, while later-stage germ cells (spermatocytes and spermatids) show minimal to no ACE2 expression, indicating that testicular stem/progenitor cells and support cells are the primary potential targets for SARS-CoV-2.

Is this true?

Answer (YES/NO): NO